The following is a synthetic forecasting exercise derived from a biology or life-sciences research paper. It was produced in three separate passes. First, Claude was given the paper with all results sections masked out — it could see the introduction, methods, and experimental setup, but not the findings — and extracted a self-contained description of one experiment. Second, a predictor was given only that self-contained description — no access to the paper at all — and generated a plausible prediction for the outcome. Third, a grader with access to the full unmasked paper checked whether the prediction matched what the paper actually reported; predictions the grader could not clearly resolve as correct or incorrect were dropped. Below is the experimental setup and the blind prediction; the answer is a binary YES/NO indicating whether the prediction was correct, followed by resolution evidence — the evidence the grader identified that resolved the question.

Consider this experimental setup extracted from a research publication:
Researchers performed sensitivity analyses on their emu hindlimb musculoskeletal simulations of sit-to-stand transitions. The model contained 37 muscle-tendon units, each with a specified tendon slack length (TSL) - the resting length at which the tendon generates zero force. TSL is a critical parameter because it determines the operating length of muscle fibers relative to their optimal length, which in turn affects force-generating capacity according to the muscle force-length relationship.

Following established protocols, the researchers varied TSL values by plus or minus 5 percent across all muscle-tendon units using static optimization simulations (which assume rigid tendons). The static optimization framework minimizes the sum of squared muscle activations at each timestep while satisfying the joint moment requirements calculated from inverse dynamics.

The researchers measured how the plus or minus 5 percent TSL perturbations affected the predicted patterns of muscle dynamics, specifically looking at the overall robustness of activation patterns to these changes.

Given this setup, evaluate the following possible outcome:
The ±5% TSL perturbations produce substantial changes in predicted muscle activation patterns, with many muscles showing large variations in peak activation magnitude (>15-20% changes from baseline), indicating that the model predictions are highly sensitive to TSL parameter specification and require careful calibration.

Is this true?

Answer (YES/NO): NO